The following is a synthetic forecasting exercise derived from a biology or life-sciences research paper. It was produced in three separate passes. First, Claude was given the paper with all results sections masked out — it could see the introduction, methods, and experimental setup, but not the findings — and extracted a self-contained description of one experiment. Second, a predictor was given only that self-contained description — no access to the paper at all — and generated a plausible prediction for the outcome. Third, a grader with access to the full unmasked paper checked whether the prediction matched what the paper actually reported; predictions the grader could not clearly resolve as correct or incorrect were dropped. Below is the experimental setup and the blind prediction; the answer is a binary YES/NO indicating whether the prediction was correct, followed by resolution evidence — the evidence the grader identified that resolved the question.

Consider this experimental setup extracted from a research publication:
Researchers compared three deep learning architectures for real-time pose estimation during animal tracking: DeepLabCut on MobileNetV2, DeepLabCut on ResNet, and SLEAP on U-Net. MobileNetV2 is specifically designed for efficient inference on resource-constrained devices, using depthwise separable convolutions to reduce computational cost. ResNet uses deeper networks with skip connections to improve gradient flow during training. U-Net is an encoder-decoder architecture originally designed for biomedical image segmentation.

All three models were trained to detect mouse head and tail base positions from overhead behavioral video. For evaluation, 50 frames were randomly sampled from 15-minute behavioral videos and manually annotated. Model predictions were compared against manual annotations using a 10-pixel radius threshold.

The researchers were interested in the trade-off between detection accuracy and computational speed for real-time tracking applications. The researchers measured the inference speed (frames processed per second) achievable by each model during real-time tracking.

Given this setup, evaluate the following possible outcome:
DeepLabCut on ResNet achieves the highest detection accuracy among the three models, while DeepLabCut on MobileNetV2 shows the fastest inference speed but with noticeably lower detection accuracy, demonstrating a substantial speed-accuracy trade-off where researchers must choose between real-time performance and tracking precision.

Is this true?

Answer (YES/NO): NO